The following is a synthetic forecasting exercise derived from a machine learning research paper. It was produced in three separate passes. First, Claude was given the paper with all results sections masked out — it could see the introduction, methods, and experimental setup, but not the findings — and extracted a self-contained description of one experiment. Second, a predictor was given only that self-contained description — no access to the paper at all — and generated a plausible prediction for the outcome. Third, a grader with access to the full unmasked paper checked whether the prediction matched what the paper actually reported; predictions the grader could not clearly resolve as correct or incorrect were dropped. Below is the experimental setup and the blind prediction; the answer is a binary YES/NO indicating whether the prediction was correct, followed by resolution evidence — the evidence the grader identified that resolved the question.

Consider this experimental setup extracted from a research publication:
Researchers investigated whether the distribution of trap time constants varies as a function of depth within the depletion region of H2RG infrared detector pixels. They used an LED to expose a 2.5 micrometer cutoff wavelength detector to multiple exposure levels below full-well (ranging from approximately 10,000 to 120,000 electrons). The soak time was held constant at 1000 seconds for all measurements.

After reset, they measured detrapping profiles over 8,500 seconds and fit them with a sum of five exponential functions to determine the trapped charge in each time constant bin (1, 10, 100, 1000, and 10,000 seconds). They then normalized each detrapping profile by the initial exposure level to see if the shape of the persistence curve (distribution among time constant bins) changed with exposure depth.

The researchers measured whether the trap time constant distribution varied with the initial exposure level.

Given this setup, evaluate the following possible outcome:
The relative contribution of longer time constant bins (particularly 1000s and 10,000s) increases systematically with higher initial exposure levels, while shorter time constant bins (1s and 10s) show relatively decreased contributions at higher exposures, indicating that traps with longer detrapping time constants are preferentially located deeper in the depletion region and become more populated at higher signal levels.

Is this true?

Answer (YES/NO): NO